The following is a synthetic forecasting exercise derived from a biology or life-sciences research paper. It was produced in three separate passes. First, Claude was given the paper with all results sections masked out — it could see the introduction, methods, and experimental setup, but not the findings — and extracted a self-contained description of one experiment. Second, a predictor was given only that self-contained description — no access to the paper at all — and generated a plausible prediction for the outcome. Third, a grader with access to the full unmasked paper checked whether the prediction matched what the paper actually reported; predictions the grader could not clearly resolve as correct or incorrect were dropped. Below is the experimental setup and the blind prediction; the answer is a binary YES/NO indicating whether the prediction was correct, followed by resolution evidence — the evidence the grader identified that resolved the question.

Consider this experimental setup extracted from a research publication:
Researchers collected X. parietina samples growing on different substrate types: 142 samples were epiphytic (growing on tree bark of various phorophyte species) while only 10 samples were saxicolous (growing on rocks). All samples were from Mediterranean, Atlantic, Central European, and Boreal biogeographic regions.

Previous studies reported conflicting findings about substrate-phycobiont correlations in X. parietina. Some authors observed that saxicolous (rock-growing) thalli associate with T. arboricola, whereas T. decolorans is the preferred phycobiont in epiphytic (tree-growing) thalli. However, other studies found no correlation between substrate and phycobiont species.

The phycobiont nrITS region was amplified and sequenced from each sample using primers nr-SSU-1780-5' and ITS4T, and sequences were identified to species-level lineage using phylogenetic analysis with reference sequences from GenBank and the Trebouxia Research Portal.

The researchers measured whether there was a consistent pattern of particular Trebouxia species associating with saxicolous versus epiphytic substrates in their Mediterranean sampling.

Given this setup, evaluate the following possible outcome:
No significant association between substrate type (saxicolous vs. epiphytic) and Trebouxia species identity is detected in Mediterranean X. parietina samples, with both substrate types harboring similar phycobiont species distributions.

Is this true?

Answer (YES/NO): NO